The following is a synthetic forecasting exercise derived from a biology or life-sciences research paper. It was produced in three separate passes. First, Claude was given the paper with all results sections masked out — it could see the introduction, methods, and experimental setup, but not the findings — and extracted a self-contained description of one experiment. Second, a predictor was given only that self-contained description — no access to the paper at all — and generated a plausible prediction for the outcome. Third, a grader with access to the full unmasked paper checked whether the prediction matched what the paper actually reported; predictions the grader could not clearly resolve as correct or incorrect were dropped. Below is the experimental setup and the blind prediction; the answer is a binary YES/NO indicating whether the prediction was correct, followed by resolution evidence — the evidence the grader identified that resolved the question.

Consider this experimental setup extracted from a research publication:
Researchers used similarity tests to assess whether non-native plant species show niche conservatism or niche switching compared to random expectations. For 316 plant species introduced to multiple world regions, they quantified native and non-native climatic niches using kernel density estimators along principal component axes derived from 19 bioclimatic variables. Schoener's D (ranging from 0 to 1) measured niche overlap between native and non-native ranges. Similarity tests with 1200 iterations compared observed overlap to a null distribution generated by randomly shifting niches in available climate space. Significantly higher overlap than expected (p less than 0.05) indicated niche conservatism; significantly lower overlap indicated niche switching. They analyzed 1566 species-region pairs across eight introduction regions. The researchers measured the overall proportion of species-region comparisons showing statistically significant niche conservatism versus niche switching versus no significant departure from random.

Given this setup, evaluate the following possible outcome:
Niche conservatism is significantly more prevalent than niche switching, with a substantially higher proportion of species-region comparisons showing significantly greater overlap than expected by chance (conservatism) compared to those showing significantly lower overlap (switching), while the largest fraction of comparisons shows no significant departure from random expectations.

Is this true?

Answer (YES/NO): YES